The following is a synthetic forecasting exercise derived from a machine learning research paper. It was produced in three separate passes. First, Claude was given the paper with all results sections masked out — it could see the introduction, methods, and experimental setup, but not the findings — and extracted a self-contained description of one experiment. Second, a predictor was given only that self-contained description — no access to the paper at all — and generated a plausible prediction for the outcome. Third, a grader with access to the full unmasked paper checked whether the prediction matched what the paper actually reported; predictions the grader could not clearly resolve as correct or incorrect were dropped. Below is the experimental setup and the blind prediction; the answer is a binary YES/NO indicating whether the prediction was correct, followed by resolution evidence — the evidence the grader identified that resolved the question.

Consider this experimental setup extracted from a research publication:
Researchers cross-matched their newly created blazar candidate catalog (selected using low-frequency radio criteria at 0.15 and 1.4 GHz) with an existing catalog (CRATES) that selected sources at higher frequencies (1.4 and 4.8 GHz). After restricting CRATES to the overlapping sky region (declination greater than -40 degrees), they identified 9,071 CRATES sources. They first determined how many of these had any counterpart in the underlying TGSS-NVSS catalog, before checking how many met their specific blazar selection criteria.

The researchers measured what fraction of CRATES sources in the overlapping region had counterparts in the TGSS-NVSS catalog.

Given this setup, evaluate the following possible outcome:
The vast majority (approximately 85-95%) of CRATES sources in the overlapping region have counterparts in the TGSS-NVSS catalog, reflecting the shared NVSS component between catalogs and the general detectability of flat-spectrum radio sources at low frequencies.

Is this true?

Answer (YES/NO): YES